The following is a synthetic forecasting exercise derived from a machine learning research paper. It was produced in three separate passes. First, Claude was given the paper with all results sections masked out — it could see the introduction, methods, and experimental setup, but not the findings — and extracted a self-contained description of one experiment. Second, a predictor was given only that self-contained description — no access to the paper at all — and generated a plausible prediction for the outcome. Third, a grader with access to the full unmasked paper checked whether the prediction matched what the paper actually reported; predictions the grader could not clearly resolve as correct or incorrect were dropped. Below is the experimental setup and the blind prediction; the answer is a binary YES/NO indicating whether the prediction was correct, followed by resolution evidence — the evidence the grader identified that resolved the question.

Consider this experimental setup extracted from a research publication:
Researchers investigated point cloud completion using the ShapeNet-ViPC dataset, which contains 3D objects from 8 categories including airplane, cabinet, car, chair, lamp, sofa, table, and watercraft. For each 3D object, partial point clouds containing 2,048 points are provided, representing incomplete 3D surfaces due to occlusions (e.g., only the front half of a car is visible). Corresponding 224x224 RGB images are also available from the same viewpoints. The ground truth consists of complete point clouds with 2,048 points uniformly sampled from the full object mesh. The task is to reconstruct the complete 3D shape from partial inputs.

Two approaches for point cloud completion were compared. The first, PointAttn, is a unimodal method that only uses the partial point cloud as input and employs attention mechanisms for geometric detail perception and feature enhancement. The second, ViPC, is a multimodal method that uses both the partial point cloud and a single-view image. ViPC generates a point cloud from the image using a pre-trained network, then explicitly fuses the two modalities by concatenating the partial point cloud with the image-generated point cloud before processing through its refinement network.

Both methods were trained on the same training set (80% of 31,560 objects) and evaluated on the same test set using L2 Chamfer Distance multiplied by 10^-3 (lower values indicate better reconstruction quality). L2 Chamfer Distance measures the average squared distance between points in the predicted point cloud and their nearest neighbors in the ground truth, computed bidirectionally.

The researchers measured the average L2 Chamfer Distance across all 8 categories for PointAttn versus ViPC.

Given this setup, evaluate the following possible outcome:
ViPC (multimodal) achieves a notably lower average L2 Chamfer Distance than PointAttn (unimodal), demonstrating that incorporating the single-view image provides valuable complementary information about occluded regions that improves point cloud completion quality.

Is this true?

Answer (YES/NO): NO